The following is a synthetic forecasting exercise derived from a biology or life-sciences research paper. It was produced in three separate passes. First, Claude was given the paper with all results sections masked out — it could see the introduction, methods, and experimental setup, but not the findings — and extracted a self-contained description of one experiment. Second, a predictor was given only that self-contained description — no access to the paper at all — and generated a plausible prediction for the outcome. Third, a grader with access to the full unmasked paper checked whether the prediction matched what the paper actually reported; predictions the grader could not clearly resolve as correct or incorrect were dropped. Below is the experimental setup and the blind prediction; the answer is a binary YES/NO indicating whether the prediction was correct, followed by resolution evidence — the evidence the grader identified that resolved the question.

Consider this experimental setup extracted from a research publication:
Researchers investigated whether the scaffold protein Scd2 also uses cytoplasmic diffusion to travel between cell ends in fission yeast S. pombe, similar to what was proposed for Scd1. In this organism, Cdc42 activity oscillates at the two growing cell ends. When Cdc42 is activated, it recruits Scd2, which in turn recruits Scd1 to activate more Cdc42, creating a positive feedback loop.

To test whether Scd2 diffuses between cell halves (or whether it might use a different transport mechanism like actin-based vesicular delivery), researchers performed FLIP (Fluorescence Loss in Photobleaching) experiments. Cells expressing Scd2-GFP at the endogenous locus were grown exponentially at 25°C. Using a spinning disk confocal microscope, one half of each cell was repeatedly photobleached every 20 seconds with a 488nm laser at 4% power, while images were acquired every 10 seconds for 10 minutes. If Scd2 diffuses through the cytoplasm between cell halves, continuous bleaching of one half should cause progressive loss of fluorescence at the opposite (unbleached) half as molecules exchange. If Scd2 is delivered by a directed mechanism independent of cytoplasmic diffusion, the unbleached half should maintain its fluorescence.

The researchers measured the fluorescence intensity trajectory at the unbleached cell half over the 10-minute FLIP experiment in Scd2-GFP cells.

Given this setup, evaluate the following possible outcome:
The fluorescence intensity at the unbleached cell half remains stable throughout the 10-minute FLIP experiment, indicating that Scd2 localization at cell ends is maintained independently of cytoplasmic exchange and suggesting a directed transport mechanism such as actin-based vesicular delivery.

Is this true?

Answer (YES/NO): NO